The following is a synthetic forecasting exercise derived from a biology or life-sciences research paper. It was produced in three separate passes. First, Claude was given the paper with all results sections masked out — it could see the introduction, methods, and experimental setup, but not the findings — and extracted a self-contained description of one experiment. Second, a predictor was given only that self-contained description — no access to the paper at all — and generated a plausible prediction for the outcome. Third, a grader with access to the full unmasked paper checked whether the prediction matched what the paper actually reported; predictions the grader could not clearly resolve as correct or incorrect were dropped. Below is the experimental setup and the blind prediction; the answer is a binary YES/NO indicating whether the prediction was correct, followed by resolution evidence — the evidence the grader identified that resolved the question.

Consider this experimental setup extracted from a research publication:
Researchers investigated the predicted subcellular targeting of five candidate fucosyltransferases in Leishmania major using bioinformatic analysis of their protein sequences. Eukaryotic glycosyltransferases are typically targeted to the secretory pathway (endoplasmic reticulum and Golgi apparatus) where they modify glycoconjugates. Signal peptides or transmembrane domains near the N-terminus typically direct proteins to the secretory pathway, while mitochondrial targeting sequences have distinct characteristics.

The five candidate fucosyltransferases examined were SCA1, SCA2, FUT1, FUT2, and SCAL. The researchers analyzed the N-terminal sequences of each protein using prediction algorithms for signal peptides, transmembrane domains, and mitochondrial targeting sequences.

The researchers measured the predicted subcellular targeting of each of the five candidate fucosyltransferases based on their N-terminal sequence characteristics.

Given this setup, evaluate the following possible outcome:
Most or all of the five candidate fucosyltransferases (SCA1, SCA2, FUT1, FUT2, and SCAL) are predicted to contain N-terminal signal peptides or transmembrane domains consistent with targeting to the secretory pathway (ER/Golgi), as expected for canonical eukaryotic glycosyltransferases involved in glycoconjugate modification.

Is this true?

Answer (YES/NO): YES